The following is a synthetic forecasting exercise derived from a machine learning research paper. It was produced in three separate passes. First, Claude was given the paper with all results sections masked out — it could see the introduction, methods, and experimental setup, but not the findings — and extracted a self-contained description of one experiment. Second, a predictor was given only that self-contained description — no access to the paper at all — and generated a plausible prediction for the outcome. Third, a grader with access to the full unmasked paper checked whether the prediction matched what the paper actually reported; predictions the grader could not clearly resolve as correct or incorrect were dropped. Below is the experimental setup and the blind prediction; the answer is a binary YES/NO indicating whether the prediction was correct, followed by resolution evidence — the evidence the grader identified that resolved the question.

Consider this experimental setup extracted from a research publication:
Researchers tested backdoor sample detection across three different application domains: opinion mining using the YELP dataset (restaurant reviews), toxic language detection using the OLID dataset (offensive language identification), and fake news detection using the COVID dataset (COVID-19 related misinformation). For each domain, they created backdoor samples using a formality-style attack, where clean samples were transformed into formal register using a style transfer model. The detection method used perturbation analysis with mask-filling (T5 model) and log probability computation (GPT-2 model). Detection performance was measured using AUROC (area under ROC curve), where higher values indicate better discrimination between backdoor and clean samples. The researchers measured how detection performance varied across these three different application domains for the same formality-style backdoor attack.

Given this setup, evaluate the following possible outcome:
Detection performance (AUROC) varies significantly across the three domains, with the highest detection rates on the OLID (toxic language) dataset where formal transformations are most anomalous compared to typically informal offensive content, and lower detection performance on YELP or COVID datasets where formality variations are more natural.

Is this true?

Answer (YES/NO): NO